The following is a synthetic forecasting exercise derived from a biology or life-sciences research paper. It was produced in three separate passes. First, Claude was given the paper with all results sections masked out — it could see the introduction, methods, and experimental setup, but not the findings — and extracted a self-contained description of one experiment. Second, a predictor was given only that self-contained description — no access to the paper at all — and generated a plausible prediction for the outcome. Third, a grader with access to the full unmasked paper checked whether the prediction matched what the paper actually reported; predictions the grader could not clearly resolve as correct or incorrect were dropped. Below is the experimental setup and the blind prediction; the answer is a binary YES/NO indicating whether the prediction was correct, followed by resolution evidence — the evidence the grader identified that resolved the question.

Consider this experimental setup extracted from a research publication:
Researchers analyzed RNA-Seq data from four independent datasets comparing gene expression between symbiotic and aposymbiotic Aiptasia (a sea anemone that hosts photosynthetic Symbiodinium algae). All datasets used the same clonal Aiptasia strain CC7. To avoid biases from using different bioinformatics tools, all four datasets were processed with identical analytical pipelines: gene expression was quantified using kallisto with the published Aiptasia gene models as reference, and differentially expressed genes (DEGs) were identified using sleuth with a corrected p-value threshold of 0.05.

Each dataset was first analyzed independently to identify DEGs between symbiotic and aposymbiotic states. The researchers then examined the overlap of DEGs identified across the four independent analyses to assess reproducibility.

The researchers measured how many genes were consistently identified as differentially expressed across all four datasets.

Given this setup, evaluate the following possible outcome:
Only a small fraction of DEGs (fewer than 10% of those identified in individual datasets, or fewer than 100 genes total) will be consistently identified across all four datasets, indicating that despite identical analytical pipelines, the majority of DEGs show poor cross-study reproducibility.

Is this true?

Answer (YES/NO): NO